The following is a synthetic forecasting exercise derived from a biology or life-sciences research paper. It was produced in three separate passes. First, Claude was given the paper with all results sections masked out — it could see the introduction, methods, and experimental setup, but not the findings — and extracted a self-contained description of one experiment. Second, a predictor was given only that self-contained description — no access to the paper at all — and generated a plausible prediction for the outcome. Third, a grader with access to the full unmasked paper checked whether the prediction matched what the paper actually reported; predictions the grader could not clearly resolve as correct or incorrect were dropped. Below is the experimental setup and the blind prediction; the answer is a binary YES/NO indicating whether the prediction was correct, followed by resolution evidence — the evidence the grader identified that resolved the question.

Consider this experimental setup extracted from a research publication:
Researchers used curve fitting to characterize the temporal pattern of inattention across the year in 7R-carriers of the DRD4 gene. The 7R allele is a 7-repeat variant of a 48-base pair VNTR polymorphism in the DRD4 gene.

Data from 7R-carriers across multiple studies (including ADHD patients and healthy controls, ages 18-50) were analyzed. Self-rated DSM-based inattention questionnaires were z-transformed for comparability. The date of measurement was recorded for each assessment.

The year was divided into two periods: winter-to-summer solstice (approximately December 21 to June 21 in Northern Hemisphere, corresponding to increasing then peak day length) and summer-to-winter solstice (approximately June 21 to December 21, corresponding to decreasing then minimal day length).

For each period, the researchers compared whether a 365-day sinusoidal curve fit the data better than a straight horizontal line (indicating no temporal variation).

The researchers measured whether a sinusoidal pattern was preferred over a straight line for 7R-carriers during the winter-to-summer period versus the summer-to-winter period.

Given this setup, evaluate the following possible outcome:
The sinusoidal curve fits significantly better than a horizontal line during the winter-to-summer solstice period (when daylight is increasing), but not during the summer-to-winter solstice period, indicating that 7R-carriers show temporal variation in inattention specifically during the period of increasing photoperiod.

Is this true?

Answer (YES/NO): YES